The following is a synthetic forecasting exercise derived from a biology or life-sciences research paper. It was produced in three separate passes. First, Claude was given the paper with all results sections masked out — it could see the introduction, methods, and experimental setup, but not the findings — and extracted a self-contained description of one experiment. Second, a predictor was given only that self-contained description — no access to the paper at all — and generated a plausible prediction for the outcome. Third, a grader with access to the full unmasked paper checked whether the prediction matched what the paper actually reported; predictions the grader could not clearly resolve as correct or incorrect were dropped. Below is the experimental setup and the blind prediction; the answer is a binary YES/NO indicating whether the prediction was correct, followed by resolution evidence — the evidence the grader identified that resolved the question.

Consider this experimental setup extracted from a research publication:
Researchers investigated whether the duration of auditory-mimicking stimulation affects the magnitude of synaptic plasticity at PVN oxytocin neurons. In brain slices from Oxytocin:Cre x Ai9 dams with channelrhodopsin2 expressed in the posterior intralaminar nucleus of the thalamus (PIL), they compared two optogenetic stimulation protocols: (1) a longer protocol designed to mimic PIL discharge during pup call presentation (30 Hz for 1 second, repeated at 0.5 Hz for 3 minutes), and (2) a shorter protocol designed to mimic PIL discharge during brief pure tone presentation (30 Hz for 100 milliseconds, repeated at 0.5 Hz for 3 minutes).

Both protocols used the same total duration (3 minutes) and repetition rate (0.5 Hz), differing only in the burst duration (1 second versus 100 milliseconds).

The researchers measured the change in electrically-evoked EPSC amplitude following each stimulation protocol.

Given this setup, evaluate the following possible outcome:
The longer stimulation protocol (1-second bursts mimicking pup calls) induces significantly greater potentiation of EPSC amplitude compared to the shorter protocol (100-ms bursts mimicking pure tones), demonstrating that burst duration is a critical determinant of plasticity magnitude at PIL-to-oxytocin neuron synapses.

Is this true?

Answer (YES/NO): NO